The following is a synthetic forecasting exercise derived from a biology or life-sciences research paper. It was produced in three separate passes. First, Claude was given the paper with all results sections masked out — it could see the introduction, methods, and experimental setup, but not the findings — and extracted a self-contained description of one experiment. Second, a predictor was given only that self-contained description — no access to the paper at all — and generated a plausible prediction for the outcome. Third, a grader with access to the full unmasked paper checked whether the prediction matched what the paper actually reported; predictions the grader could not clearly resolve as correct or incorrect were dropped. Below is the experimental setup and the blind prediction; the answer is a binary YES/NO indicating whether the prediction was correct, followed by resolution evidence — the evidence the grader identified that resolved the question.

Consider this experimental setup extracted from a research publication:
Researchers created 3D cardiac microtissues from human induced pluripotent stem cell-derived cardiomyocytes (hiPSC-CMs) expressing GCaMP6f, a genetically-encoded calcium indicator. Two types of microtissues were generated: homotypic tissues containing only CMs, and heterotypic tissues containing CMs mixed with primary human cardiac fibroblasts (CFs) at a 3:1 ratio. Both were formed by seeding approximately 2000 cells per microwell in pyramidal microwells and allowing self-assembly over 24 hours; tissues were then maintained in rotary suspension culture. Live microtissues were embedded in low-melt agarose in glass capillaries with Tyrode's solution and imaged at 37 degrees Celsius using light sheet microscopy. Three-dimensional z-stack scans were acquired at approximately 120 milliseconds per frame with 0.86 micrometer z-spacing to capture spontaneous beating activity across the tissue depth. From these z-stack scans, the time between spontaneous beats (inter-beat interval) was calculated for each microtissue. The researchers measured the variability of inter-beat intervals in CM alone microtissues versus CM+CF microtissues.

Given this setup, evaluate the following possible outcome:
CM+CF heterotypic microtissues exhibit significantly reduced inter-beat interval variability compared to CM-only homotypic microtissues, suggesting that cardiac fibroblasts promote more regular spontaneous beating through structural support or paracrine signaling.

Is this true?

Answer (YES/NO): NO